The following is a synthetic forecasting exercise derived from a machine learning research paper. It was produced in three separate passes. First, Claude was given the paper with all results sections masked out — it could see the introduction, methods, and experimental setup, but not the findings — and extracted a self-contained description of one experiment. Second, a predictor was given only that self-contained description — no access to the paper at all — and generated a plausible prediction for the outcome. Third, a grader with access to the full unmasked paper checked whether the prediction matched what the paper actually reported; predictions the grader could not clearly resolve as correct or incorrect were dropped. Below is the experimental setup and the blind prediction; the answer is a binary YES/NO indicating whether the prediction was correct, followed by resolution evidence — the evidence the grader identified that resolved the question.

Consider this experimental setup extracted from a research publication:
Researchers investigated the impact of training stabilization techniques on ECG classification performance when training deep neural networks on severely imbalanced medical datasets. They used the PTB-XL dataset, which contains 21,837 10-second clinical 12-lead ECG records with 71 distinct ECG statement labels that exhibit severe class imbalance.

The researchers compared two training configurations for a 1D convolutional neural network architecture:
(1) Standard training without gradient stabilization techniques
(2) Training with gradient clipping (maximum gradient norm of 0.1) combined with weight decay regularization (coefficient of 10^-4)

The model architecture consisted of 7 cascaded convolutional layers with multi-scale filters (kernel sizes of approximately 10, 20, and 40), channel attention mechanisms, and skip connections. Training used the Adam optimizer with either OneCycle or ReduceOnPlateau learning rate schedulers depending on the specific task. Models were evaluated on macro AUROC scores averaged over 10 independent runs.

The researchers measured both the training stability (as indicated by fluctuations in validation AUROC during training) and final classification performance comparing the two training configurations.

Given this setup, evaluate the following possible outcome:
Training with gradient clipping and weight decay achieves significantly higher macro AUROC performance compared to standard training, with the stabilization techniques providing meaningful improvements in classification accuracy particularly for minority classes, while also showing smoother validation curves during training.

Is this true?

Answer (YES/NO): NO